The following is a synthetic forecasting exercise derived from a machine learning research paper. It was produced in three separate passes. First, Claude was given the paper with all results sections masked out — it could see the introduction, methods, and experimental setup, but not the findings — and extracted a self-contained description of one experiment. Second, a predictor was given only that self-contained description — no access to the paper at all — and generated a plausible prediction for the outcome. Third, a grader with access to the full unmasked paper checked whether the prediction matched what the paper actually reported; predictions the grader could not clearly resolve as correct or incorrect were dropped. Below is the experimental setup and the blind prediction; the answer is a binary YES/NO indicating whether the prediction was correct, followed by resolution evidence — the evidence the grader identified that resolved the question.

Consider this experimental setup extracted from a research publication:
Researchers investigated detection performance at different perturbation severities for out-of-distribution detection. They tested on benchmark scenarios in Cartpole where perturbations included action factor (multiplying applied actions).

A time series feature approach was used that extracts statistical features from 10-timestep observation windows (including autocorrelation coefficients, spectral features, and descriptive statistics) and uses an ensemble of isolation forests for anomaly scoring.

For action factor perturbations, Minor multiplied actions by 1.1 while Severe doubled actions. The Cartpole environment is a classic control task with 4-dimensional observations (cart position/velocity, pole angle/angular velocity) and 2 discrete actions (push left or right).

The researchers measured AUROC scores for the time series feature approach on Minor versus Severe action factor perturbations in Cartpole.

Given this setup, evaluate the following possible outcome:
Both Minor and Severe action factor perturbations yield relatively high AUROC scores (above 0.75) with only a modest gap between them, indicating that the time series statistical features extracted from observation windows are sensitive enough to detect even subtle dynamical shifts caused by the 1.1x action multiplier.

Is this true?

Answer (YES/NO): NO